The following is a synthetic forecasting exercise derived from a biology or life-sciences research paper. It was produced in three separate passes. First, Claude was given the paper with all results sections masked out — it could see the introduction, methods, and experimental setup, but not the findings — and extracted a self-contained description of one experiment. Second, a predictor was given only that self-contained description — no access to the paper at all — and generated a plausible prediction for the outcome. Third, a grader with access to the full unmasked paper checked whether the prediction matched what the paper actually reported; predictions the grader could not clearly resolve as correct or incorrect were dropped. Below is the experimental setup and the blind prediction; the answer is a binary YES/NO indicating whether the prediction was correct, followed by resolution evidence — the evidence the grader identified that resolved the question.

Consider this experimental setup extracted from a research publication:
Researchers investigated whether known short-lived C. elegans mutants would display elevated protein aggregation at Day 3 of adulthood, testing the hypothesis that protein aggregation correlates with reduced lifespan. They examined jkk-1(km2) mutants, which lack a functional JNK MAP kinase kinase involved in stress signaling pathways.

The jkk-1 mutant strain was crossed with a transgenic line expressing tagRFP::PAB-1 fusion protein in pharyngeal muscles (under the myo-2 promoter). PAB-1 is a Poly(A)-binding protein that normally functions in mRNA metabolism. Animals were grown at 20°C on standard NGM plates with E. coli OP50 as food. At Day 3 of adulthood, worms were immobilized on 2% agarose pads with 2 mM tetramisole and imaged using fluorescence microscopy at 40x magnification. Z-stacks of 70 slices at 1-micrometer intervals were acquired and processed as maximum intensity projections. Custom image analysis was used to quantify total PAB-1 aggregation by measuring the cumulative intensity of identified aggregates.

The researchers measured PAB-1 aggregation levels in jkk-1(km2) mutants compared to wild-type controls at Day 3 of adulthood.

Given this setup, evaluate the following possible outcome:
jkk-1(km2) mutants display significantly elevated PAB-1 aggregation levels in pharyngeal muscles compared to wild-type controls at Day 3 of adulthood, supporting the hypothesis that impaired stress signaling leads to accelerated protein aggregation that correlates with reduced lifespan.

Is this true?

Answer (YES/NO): NO